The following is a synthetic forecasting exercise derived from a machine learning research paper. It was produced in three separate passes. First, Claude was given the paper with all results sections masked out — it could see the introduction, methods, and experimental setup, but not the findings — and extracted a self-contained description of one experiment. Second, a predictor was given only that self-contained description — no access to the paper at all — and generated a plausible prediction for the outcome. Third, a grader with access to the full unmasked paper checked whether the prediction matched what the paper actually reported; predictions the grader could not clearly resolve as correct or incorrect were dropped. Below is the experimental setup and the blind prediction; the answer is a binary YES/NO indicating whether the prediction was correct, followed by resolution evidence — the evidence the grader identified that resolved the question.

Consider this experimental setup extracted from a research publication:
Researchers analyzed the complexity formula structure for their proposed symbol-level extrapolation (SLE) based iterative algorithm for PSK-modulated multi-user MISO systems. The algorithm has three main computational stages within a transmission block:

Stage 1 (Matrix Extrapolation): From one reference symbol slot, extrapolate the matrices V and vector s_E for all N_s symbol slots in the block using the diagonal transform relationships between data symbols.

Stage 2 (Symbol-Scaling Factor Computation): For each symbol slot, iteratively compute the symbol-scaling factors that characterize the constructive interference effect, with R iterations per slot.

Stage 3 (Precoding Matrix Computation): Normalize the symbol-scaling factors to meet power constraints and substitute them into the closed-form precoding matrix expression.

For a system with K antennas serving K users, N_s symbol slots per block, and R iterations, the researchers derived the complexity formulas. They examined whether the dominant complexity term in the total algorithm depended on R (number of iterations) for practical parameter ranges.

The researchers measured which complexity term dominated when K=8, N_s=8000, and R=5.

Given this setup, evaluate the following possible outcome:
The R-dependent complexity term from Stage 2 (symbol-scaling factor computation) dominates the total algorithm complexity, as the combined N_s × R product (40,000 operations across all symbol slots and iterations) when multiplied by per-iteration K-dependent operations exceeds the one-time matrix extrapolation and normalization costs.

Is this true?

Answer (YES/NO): NO